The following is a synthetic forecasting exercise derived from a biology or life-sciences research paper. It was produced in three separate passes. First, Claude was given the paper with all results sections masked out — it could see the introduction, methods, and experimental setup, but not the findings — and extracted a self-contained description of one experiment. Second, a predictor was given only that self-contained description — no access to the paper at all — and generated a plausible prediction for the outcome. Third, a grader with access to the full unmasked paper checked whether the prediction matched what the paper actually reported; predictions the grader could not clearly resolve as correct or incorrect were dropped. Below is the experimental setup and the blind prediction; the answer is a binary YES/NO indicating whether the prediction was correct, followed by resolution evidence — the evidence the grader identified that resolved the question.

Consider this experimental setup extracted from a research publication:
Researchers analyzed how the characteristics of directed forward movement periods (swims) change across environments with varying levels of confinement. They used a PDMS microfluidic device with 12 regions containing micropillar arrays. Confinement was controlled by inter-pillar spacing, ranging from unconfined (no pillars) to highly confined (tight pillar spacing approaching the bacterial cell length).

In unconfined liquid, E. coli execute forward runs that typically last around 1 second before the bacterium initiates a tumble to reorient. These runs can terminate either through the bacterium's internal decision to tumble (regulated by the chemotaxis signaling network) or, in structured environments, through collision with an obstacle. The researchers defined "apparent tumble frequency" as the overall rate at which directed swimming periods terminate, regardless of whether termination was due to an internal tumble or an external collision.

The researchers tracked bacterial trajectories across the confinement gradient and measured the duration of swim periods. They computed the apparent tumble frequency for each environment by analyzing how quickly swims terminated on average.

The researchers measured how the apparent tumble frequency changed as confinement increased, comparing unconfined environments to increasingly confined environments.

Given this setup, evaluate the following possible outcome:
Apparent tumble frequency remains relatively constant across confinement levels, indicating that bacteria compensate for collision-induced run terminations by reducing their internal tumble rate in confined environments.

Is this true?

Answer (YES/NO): NO